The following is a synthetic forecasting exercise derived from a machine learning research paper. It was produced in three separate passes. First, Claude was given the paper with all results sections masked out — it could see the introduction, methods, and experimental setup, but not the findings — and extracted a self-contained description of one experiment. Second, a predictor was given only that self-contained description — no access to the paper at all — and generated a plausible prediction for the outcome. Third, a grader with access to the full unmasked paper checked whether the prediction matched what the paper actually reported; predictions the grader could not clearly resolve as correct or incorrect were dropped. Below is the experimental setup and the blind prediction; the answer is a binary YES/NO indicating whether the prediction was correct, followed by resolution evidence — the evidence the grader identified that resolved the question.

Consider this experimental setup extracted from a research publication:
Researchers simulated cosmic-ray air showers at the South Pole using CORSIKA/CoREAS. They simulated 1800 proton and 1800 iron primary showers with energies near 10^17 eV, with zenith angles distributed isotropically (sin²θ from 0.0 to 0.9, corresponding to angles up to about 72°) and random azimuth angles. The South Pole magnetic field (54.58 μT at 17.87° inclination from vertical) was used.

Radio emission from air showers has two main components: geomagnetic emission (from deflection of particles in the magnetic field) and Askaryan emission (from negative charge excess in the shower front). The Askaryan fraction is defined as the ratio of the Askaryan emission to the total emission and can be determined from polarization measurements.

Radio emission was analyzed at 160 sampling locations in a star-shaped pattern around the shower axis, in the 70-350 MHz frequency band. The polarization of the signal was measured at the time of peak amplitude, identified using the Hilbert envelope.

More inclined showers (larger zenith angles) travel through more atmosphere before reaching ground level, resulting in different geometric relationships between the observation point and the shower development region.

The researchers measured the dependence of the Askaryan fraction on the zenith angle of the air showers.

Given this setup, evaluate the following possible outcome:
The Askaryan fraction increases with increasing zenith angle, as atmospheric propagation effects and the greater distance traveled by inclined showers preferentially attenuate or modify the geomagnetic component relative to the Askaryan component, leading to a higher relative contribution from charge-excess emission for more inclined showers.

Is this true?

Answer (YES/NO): NO